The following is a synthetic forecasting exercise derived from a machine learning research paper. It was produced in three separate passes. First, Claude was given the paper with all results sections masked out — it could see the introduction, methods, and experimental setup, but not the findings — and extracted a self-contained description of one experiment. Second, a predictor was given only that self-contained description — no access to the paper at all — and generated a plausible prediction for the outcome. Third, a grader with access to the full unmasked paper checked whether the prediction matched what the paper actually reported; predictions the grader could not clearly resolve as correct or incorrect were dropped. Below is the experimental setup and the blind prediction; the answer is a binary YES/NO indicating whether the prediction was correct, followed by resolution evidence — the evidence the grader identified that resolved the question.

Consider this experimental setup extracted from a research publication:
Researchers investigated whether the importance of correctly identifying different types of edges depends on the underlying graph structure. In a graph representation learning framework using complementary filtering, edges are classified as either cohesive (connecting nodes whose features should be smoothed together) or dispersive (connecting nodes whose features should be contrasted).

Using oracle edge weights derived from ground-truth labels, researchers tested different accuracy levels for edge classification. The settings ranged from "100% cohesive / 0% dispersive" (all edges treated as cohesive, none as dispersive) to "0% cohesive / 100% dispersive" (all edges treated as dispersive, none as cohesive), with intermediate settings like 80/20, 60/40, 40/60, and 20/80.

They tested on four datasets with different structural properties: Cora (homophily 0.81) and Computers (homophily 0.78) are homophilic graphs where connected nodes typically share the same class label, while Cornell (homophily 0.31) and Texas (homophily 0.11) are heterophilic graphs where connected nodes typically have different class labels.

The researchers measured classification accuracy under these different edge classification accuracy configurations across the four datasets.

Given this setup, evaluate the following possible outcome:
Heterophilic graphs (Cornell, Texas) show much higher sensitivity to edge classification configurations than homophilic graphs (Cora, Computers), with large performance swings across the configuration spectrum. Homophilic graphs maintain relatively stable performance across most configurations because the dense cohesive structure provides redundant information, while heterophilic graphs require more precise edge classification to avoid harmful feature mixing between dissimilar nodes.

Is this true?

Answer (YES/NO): NO